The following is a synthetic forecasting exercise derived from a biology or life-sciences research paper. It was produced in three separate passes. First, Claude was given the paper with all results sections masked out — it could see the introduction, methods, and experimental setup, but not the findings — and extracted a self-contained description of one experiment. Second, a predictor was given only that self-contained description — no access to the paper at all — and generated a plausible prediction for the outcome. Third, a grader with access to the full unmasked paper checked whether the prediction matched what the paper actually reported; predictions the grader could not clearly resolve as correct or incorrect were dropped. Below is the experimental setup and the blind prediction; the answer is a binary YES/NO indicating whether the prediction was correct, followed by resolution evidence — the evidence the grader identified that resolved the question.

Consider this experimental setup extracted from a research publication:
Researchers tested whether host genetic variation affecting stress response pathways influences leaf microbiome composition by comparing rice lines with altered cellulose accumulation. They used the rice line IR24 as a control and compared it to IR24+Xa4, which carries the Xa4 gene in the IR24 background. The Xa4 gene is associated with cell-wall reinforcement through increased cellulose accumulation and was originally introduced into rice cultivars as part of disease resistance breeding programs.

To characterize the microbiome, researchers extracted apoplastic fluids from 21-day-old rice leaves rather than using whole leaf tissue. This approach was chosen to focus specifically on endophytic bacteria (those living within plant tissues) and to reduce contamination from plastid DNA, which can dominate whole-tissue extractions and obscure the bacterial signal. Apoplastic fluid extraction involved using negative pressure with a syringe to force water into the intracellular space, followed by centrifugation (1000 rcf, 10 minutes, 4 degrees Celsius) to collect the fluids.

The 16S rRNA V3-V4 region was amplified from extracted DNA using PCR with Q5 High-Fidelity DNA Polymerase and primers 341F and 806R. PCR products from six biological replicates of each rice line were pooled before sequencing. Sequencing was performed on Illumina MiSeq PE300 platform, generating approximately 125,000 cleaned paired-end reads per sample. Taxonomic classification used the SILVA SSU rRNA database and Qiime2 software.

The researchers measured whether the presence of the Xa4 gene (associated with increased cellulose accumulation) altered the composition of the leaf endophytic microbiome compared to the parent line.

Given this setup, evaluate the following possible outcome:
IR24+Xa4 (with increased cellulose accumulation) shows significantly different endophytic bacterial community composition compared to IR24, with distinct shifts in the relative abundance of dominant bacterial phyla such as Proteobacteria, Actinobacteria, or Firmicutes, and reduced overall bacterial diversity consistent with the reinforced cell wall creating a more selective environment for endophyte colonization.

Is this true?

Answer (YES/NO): YES